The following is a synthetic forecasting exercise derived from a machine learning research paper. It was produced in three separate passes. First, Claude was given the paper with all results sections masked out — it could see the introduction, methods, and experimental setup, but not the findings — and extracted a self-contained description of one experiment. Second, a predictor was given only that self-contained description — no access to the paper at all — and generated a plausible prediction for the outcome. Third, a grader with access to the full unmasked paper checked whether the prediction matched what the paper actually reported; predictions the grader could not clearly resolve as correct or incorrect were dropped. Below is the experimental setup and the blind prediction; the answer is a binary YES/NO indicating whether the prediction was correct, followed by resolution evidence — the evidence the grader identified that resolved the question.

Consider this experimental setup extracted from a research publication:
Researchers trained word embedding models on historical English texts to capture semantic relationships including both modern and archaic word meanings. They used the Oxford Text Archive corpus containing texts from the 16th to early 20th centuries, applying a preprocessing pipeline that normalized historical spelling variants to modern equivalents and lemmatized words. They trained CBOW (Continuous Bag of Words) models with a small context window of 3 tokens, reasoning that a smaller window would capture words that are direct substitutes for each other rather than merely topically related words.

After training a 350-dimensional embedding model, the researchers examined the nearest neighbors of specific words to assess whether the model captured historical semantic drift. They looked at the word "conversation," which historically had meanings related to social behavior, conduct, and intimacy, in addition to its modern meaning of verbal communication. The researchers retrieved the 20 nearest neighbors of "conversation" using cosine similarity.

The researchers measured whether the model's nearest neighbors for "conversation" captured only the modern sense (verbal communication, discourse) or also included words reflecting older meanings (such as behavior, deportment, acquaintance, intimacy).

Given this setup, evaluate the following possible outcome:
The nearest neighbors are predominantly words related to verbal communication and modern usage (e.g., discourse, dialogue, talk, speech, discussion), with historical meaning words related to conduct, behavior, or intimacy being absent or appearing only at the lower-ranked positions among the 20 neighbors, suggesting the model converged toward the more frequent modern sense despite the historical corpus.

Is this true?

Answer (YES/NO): NO